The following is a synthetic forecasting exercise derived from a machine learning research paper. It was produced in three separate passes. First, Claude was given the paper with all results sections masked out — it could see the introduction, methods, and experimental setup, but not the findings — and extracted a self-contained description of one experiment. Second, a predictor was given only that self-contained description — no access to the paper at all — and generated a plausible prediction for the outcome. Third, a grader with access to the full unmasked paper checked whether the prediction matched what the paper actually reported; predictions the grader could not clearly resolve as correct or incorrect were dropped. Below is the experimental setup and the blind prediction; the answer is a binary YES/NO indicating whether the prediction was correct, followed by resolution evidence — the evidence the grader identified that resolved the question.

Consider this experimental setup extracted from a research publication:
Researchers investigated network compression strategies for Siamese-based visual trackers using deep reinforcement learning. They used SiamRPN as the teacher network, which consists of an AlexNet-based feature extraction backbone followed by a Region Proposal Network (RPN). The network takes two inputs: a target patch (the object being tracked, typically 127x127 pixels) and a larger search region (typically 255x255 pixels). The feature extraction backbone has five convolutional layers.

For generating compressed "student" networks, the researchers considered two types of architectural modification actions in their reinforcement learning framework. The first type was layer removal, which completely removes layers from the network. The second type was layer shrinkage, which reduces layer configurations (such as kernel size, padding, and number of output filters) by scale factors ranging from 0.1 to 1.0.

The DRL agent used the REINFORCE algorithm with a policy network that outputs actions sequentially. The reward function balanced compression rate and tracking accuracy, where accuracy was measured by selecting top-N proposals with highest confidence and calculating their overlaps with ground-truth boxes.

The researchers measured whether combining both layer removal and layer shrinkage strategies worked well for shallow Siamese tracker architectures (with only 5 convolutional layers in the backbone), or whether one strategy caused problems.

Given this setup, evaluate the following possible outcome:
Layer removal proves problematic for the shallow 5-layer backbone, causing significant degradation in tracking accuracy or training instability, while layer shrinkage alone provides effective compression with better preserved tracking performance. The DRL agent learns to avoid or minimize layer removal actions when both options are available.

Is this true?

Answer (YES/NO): NO